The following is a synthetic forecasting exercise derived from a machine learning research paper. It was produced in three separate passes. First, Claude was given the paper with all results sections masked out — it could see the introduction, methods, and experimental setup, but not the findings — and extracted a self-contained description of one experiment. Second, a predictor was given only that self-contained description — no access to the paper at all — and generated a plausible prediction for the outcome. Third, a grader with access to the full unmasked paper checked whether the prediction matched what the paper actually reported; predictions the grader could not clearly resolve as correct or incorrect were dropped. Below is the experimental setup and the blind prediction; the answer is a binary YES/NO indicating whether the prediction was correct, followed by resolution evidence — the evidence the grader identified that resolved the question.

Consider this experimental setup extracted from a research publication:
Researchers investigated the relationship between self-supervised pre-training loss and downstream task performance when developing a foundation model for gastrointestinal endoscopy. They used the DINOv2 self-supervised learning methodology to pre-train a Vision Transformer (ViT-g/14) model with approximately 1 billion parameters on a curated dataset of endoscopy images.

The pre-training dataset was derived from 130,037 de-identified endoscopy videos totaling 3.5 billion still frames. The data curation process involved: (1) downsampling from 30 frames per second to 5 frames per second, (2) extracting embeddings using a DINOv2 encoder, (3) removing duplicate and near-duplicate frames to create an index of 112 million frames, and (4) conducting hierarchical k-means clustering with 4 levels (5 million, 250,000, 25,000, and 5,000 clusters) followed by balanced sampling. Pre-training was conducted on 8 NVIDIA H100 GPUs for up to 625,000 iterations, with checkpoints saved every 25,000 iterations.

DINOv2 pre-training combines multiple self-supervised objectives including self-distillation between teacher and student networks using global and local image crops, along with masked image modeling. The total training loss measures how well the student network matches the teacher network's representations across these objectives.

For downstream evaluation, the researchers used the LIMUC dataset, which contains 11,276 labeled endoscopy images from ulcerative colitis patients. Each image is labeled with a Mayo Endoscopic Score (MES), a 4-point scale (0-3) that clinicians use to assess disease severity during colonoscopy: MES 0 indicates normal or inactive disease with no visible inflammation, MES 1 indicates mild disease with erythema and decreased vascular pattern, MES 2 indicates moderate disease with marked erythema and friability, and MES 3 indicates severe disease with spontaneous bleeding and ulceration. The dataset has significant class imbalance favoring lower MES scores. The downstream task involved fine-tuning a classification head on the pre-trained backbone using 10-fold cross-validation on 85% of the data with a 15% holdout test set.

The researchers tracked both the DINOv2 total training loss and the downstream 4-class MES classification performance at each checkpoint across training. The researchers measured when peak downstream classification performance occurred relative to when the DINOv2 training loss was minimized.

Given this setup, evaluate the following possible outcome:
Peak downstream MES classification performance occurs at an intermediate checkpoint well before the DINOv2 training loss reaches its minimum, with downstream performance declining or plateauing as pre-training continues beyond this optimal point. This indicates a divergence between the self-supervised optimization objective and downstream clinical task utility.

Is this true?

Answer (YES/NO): NO